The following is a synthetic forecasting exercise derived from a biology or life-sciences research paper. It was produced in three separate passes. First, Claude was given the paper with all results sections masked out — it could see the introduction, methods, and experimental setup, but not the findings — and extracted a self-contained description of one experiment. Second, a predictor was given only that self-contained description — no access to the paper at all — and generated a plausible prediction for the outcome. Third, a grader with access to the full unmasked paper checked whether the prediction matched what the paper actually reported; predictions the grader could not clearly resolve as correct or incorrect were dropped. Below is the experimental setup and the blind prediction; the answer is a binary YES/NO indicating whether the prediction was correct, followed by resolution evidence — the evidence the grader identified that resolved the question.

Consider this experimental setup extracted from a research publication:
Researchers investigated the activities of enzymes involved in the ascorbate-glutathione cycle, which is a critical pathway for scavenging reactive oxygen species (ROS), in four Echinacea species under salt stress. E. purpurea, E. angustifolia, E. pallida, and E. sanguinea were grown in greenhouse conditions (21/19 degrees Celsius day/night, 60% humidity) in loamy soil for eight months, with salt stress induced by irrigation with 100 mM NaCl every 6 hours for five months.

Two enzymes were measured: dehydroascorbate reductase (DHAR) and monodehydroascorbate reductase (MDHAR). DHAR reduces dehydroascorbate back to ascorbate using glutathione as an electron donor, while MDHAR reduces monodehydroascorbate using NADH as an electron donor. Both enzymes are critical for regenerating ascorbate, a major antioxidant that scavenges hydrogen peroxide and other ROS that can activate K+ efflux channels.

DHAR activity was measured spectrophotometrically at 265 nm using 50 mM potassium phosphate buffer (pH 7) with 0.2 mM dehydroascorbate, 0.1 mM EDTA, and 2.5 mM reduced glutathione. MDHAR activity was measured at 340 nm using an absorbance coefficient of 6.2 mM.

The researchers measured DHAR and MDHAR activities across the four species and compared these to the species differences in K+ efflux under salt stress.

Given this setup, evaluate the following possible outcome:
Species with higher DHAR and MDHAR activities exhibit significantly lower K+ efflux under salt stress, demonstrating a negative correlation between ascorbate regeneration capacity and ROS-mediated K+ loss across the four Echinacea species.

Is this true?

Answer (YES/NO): NO